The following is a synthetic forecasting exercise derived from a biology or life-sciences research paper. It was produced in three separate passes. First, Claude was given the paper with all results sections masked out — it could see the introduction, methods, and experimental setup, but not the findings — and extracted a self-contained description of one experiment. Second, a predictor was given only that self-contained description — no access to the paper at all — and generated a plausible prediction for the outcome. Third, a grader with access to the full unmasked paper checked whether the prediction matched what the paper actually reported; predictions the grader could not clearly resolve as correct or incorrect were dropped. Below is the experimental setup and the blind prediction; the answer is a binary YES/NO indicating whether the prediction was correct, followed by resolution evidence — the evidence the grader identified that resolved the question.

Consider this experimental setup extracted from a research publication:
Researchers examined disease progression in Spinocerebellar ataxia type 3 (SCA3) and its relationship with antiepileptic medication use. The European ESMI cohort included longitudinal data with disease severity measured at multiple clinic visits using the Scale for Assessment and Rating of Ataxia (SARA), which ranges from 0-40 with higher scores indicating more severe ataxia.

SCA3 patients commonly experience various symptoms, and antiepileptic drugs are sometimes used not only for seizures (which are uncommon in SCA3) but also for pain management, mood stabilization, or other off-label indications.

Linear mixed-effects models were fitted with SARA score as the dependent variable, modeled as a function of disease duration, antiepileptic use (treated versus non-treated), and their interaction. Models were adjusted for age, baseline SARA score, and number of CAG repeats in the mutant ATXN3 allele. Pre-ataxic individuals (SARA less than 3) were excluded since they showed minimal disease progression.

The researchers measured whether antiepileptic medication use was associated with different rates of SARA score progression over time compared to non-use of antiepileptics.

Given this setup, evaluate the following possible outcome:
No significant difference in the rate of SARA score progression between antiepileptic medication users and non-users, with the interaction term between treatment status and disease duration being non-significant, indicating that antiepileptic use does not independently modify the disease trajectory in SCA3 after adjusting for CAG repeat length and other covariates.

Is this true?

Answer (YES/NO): YES